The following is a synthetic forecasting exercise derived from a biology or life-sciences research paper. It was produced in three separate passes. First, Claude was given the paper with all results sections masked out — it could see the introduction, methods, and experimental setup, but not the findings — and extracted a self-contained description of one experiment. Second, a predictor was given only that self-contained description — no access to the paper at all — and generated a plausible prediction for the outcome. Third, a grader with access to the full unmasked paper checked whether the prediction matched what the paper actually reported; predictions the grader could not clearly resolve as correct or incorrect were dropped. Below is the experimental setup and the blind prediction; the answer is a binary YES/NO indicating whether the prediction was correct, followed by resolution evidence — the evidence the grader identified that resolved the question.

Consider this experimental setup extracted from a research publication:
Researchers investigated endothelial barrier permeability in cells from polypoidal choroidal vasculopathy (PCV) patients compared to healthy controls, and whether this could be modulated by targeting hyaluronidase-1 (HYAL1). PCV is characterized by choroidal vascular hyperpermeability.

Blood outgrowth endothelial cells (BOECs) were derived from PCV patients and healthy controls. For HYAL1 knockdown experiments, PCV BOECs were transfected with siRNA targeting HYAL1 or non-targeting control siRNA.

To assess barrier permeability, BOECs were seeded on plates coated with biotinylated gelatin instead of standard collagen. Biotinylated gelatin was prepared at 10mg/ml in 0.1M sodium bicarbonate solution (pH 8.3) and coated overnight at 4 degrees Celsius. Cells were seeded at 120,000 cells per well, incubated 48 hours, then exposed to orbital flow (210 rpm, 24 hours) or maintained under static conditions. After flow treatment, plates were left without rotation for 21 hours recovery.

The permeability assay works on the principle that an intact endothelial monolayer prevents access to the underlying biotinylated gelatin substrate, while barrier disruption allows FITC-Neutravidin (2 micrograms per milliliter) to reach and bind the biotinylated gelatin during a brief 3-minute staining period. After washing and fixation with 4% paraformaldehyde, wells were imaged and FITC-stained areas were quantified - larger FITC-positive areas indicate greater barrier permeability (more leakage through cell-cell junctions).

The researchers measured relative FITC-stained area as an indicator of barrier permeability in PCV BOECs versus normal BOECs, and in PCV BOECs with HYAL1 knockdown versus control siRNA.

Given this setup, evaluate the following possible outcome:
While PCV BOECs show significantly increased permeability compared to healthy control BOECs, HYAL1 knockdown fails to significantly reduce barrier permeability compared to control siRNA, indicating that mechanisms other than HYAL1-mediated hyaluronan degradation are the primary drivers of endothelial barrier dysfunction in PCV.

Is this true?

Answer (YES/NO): NO